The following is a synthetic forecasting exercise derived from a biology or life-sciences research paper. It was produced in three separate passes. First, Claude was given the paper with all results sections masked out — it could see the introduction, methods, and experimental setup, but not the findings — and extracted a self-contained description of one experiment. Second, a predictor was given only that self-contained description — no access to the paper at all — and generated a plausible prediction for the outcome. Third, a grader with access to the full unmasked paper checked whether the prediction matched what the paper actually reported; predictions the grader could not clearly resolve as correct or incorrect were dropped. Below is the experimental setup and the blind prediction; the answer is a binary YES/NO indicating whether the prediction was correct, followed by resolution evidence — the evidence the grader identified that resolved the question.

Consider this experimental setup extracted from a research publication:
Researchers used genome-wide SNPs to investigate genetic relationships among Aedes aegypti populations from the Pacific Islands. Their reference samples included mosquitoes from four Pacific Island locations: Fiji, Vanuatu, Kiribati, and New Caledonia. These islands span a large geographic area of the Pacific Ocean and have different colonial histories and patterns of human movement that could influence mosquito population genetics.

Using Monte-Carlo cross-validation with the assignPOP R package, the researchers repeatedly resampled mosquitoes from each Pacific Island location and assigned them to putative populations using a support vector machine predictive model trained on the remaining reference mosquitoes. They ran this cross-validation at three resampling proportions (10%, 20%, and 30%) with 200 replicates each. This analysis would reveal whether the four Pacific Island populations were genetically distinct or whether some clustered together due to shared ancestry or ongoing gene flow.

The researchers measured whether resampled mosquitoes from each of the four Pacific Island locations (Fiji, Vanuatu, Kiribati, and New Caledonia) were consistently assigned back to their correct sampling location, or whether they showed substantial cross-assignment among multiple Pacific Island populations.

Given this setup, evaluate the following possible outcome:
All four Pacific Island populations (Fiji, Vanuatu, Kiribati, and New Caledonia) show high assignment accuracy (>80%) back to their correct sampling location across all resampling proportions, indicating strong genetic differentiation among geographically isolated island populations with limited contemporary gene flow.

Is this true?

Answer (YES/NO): YES